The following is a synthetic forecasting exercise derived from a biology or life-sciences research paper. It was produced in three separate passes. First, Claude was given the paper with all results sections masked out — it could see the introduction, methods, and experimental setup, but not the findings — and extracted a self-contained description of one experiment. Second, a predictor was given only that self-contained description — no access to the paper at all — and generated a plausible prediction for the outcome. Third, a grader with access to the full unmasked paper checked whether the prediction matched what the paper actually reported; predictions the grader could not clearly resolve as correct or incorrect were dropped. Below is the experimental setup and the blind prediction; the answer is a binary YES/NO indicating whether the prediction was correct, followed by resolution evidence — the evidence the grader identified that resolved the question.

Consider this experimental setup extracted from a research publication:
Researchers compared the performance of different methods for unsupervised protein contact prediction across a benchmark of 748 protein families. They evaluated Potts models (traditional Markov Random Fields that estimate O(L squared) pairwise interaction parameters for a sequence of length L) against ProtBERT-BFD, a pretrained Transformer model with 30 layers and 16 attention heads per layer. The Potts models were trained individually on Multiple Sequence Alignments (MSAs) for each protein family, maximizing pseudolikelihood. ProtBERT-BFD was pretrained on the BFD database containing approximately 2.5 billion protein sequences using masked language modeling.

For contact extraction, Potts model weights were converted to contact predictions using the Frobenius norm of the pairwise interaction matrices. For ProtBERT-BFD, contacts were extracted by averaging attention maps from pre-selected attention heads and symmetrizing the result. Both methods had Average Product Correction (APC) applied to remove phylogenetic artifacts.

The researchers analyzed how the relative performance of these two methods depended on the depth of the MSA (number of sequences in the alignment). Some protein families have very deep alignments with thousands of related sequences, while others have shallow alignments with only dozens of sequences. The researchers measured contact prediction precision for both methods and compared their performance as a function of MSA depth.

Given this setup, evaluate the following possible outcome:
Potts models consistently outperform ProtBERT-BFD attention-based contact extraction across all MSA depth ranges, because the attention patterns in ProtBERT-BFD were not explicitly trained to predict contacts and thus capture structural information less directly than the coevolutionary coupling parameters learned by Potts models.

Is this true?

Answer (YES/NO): NO